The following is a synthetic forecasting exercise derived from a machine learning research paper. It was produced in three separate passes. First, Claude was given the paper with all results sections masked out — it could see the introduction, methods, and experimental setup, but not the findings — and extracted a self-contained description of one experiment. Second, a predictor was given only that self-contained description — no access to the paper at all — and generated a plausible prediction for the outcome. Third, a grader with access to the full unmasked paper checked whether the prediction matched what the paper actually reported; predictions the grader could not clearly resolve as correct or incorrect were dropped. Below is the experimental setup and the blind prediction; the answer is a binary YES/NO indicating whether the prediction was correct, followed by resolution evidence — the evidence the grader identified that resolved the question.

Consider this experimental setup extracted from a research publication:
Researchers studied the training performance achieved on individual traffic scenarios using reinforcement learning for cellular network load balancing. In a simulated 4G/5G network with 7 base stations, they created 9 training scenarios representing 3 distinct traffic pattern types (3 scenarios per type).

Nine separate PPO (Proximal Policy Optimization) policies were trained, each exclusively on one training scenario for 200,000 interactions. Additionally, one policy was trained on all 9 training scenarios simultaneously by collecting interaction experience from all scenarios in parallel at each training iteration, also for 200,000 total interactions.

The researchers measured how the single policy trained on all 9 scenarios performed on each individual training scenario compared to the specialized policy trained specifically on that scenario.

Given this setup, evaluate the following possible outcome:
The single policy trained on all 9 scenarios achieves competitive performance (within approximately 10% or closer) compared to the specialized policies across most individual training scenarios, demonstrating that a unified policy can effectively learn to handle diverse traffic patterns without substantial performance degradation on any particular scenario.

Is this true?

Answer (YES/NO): NO